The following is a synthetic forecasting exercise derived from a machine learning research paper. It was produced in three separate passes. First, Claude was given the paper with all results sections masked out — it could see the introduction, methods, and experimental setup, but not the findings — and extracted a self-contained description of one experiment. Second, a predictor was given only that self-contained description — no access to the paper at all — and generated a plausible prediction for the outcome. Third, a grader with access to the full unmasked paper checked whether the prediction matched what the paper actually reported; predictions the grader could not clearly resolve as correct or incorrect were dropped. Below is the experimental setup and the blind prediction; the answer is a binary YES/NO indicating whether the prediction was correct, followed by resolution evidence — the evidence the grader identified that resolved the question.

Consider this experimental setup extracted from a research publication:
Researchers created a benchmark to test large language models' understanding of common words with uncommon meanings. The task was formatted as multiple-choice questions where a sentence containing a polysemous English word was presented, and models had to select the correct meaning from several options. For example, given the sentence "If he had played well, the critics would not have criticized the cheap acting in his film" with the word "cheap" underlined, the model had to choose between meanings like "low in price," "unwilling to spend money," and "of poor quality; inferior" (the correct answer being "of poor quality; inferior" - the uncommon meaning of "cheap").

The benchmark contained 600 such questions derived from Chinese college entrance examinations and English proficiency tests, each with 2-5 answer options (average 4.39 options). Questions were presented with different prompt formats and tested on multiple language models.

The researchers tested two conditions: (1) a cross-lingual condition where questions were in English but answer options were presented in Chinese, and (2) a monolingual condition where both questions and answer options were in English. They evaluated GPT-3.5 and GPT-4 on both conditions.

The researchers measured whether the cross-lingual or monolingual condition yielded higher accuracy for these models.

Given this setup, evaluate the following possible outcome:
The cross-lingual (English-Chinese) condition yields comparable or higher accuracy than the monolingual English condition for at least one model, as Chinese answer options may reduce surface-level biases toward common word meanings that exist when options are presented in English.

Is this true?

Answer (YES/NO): YES